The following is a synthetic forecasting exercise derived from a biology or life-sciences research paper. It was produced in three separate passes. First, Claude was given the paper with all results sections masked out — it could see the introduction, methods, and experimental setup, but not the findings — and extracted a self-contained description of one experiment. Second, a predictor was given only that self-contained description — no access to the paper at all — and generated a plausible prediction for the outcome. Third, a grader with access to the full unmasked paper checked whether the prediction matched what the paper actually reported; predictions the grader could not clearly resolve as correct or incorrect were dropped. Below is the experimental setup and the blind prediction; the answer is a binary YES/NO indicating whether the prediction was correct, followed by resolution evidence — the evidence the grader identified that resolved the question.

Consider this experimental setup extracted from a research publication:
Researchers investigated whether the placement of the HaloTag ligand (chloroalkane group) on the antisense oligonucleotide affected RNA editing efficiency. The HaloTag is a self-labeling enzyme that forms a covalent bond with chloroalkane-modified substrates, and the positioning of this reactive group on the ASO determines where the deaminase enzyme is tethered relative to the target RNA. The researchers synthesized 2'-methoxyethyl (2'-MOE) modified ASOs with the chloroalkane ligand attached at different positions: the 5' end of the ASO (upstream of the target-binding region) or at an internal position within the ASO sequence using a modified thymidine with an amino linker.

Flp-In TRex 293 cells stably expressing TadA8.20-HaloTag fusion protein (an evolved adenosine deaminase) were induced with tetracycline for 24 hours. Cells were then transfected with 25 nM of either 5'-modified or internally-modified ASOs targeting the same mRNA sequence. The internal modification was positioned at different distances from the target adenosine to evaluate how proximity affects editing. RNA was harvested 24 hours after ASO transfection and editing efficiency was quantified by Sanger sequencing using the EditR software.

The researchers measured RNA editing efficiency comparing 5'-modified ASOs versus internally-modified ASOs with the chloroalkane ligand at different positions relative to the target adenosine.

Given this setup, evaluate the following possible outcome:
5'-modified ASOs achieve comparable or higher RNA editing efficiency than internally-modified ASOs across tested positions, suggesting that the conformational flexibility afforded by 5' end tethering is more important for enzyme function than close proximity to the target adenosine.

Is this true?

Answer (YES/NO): YES